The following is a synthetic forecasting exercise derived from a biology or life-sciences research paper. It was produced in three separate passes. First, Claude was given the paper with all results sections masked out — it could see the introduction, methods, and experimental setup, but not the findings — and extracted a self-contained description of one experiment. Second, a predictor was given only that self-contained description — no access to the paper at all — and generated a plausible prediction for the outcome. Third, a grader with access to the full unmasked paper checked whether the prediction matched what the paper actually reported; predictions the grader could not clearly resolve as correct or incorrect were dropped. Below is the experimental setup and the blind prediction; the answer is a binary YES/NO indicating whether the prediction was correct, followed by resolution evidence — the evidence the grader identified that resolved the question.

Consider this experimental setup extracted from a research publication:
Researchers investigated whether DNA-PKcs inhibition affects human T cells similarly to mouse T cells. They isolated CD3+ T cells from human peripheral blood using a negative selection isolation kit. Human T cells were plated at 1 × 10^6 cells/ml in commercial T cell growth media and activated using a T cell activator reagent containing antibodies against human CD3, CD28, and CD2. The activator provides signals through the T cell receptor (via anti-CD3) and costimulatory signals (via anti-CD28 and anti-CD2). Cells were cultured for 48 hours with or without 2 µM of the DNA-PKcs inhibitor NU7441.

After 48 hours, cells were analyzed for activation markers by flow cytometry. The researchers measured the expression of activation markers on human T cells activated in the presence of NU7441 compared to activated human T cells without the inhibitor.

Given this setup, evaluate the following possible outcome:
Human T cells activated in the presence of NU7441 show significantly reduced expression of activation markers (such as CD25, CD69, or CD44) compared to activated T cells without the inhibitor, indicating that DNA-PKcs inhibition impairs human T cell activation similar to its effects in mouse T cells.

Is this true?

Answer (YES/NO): YES